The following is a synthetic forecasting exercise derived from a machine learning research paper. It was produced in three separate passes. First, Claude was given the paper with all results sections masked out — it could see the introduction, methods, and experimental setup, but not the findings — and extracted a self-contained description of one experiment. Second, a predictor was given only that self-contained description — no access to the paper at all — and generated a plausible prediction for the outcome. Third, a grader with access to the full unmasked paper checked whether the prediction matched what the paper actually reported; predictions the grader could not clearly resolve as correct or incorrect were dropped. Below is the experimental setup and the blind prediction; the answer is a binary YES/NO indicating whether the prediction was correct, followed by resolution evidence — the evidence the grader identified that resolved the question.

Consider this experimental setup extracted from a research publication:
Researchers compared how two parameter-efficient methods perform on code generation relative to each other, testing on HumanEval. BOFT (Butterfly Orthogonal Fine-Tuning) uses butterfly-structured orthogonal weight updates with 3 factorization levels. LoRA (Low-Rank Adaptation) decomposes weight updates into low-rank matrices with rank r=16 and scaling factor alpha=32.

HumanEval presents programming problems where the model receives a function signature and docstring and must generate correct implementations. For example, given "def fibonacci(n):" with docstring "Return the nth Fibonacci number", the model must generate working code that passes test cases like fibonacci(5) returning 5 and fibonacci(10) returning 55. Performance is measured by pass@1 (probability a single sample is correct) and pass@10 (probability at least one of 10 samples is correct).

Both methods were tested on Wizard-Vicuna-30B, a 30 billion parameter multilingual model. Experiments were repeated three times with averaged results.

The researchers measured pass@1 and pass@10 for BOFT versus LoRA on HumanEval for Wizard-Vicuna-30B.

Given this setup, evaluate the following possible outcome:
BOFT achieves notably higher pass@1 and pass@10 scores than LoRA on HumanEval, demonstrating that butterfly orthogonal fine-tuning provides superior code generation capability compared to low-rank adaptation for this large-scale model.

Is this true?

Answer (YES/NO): NO